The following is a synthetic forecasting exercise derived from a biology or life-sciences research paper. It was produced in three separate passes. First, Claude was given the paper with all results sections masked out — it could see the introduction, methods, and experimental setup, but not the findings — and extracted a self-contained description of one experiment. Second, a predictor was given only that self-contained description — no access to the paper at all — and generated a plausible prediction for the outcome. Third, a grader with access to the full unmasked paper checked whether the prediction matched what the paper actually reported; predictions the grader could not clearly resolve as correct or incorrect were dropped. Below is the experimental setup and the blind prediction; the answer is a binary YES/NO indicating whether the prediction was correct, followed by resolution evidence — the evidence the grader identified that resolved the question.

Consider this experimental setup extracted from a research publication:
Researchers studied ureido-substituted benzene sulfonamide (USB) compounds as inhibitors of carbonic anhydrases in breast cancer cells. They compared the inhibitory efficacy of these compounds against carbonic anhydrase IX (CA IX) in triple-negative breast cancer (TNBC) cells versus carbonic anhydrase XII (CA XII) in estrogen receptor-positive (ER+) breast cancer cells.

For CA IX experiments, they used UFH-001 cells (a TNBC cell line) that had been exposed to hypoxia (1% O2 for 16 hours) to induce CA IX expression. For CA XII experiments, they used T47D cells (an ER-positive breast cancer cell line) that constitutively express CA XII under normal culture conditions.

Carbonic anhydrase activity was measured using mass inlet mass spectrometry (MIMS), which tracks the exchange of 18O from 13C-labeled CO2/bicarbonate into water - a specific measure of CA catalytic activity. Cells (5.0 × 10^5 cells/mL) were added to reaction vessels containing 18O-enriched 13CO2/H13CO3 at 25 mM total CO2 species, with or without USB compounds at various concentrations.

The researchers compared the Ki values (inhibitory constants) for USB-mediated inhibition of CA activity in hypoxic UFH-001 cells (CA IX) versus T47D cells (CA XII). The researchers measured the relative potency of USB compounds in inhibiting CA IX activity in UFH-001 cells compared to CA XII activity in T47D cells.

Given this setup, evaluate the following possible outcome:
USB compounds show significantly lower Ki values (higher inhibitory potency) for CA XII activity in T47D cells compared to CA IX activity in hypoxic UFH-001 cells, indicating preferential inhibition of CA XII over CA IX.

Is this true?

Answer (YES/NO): NO